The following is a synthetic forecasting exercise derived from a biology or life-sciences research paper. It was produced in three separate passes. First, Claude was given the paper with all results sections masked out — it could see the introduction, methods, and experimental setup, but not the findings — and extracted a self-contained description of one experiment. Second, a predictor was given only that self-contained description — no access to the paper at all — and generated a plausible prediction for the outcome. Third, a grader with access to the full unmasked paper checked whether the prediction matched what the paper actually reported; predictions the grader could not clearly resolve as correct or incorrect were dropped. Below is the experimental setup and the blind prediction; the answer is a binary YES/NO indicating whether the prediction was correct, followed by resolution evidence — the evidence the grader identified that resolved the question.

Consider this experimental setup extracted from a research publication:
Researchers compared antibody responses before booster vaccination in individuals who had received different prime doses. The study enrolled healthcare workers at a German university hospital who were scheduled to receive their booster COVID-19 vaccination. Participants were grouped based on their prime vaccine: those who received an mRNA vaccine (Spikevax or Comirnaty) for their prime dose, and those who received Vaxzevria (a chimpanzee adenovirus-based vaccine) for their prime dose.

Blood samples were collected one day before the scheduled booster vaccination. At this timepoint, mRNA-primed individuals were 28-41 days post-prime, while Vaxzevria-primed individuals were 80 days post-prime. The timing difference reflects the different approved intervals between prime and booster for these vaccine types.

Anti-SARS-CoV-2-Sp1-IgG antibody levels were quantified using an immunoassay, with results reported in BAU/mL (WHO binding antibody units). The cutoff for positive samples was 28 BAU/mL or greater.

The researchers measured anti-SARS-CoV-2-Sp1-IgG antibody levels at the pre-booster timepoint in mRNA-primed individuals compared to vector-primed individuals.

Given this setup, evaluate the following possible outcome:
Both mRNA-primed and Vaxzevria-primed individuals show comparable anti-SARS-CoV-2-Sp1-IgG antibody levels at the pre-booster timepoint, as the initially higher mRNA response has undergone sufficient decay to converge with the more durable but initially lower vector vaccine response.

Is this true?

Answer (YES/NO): NO